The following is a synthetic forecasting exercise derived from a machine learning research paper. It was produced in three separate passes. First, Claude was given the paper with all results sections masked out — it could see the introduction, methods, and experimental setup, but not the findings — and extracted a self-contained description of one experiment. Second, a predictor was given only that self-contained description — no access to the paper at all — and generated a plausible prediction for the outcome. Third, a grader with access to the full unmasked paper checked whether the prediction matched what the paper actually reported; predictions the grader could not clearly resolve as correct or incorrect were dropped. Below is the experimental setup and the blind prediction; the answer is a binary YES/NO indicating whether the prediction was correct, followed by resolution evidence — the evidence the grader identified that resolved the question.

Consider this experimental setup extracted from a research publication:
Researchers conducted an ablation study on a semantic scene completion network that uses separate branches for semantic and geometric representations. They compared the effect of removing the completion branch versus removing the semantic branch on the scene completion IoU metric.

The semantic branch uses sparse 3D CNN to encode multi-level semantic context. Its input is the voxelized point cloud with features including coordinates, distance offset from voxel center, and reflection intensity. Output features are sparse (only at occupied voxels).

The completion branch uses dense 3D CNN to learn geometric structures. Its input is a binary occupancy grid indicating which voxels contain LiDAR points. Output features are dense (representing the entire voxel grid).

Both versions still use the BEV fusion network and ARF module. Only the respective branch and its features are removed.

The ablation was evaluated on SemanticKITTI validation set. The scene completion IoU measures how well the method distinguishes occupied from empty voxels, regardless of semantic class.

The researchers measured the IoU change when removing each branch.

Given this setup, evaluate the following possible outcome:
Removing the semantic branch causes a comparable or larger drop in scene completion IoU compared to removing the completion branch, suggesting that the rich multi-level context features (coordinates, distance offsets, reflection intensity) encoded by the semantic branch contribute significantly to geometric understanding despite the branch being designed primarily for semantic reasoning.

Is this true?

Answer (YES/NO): YES